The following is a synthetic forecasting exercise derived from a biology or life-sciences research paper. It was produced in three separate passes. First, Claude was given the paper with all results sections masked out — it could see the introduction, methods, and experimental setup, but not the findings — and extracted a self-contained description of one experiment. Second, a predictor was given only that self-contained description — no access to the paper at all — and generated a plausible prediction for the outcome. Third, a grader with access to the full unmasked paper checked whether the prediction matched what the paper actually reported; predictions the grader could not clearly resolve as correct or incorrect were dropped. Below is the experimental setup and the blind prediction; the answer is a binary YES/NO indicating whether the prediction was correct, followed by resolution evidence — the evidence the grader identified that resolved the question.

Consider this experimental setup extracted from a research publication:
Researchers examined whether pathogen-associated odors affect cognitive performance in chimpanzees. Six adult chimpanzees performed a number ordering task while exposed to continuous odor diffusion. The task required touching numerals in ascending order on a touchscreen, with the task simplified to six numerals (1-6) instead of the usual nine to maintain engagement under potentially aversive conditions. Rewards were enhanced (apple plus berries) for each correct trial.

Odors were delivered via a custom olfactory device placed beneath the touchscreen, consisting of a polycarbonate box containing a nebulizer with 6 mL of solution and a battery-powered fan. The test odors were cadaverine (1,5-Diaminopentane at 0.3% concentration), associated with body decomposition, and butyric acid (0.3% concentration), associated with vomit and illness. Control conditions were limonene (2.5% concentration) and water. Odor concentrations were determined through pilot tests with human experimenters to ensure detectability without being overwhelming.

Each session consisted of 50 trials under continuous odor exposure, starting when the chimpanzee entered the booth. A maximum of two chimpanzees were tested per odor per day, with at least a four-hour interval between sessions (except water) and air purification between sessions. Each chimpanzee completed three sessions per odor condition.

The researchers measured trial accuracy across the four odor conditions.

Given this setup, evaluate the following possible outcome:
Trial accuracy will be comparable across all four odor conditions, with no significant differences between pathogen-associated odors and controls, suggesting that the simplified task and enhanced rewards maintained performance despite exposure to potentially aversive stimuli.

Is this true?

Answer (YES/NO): YES